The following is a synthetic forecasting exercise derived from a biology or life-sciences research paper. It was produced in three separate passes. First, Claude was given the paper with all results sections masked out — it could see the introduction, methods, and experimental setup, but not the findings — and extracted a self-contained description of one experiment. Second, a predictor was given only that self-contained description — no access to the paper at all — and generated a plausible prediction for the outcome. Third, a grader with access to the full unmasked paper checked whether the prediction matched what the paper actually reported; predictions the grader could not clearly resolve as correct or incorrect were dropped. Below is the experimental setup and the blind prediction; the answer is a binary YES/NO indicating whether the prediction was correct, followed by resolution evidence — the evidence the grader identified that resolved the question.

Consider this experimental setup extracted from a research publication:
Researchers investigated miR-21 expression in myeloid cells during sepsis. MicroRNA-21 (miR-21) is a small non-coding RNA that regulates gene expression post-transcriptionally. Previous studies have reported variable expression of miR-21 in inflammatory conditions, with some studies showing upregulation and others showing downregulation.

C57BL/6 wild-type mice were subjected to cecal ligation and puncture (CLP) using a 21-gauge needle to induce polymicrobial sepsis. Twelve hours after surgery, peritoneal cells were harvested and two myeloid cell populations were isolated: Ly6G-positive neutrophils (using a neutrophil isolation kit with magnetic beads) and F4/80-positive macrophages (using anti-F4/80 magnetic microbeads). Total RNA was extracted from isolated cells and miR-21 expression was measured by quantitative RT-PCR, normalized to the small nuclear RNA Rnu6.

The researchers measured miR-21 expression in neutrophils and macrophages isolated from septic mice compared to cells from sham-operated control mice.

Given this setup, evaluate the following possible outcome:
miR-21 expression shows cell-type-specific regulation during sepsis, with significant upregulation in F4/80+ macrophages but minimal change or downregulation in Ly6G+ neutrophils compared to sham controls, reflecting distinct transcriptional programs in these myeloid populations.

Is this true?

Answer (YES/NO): YES